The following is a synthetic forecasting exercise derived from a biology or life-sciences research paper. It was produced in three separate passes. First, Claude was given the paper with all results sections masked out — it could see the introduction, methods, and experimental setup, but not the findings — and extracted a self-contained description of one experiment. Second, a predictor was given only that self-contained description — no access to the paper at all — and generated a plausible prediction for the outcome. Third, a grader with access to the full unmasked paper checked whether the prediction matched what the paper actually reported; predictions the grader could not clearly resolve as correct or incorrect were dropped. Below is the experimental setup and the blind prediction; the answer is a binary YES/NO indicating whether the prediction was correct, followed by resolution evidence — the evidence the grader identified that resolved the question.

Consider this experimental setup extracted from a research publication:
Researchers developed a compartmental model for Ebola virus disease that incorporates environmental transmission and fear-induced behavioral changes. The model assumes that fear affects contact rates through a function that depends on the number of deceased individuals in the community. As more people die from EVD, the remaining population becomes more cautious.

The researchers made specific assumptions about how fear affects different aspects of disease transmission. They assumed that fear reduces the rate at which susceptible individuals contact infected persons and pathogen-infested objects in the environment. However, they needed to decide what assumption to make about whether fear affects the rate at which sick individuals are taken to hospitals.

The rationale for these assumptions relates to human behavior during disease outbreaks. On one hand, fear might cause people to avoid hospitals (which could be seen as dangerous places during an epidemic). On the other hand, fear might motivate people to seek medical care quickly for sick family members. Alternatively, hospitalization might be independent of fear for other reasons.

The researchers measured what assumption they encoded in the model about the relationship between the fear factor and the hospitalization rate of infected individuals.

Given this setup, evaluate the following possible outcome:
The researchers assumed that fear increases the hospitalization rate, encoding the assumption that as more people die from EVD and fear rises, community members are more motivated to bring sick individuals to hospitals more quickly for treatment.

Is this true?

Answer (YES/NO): NO